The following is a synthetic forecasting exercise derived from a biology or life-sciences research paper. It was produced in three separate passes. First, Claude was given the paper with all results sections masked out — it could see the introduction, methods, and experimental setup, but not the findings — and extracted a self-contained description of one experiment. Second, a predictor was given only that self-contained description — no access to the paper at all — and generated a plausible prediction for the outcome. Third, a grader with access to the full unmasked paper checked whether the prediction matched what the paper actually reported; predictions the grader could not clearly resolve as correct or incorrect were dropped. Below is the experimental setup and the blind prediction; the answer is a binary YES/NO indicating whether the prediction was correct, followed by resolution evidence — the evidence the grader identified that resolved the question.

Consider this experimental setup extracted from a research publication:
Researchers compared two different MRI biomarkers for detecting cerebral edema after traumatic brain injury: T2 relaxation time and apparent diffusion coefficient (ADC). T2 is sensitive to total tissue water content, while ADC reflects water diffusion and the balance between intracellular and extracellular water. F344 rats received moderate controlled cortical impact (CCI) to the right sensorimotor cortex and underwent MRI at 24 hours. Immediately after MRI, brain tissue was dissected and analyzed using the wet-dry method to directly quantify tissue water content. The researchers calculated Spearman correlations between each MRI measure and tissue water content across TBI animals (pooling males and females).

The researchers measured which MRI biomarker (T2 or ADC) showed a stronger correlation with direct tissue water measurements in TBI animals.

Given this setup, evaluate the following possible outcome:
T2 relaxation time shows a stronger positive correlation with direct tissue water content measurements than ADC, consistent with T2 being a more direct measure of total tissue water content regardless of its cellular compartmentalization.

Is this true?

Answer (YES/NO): YES